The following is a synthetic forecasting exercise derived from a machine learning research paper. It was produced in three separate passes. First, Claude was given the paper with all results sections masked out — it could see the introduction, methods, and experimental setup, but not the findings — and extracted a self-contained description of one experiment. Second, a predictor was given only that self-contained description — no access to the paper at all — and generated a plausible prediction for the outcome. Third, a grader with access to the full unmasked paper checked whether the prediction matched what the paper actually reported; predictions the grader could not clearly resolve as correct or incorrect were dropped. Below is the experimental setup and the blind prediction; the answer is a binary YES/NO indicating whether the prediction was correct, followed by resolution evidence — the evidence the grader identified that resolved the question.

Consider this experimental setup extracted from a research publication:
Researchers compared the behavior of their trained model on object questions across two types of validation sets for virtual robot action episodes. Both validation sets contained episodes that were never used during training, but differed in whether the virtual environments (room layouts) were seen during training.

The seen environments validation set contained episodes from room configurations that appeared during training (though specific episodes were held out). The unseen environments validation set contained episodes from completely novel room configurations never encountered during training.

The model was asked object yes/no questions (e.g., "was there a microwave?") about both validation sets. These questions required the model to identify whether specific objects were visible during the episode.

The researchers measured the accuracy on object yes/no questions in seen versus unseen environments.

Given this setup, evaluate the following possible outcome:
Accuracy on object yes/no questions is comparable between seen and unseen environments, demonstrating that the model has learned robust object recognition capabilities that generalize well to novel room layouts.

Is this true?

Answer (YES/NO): NO